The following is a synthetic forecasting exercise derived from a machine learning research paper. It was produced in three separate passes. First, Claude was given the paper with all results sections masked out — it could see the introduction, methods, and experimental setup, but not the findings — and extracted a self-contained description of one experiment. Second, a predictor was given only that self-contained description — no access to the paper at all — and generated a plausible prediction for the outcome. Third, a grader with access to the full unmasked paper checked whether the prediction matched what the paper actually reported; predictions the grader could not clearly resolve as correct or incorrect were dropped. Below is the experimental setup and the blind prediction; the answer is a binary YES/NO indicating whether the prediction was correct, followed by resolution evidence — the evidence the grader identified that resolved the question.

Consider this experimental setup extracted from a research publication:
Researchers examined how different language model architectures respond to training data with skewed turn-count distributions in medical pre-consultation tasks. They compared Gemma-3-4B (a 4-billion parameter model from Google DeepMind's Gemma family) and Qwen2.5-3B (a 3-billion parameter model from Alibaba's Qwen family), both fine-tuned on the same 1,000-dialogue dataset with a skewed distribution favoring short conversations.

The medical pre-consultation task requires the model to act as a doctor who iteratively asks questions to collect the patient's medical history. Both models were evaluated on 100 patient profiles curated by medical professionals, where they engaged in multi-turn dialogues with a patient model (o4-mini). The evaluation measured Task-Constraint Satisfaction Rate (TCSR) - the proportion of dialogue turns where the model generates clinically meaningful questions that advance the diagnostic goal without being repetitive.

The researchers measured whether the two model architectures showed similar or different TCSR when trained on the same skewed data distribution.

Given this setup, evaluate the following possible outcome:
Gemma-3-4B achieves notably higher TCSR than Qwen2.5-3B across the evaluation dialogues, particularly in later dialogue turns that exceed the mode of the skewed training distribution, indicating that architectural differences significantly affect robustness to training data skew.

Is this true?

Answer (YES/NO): NO